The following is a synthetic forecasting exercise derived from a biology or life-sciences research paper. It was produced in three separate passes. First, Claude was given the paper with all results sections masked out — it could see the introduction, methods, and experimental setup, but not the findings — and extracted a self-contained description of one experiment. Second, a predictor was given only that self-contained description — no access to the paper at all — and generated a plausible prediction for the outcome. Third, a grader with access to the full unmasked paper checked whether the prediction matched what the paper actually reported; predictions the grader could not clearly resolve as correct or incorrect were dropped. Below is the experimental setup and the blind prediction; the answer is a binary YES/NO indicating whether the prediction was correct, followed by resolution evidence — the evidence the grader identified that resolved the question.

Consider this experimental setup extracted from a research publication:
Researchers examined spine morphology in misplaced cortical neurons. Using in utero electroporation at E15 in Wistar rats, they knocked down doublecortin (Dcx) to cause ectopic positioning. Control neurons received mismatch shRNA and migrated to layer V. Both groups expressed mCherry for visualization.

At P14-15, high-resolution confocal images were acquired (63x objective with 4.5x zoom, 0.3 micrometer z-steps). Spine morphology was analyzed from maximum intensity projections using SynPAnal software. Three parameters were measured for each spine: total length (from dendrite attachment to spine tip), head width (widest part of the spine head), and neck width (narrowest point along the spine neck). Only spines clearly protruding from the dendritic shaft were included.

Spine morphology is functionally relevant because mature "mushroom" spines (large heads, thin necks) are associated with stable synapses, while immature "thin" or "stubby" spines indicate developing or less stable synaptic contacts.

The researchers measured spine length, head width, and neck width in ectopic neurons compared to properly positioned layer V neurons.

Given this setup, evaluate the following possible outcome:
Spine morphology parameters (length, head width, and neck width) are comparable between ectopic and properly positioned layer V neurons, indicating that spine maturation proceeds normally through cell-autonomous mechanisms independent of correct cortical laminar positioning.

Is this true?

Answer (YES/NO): NO